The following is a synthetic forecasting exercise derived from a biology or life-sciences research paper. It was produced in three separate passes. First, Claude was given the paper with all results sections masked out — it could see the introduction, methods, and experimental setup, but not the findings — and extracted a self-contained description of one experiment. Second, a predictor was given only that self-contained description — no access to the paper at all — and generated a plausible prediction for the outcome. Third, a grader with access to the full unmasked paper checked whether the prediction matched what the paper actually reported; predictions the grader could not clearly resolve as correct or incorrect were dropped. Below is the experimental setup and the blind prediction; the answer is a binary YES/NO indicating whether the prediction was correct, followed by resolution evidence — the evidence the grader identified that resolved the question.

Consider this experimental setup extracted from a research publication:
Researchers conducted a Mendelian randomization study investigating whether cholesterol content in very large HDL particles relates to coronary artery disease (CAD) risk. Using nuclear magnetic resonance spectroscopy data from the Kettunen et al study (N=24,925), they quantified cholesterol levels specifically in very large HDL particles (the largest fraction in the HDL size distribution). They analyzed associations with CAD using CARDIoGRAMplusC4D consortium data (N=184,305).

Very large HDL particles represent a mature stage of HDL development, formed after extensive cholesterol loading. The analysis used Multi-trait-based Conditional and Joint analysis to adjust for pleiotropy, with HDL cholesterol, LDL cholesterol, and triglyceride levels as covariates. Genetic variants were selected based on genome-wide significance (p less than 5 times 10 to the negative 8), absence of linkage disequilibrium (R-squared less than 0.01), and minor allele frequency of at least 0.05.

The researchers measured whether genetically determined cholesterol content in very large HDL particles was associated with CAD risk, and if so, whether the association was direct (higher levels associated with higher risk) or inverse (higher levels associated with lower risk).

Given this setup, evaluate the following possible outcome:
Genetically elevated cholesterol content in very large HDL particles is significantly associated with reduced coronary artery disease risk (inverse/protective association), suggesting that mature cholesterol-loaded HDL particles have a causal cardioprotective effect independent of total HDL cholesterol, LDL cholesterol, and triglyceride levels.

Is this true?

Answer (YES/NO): NO